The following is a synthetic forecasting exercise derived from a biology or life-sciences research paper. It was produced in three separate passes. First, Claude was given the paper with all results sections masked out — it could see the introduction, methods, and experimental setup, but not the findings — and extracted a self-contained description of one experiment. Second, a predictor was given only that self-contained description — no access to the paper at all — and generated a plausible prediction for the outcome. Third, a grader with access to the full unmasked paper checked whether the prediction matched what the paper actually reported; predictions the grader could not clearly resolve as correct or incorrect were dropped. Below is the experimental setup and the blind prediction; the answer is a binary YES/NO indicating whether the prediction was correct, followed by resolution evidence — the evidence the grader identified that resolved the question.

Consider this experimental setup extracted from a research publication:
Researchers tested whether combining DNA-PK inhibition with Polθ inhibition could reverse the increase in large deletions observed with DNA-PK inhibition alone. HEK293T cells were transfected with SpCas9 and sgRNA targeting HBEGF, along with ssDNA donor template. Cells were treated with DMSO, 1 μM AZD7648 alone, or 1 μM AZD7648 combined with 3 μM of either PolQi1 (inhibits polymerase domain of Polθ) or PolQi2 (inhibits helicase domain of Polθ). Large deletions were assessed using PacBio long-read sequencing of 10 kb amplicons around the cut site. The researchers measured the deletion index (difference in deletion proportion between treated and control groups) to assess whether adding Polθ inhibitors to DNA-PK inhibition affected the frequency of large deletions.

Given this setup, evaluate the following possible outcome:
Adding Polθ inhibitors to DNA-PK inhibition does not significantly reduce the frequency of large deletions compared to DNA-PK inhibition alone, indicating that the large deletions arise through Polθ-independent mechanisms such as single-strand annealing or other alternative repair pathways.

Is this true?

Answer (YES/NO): NO